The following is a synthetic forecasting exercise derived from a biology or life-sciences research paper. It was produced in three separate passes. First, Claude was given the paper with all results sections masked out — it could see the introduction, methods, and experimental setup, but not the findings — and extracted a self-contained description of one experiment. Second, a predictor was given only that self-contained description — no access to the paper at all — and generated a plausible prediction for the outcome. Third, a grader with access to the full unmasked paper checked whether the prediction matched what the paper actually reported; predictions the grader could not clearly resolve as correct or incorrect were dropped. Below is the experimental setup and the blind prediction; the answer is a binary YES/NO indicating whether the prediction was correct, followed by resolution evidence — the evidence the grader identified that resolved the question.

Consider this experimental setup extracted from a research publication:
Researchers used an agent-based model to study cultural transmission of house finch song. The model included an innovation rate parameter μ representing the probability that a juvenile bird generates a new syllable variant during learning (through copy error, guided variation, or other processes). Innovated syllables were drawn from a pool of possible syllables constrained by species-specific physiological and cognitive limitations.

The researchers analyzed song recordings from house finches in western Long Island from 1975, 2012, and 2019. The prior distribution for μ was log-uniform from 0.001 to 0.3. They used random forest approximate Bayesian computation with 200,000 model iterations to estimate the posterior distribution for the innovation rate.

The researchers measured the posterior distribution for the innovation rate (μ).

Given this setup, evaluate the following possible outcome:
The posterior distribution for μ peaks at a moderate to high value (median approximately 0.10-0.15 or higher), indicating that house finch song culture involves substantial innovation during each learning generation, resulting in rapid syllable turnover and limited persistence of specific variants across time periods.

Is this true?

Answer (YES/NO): NO